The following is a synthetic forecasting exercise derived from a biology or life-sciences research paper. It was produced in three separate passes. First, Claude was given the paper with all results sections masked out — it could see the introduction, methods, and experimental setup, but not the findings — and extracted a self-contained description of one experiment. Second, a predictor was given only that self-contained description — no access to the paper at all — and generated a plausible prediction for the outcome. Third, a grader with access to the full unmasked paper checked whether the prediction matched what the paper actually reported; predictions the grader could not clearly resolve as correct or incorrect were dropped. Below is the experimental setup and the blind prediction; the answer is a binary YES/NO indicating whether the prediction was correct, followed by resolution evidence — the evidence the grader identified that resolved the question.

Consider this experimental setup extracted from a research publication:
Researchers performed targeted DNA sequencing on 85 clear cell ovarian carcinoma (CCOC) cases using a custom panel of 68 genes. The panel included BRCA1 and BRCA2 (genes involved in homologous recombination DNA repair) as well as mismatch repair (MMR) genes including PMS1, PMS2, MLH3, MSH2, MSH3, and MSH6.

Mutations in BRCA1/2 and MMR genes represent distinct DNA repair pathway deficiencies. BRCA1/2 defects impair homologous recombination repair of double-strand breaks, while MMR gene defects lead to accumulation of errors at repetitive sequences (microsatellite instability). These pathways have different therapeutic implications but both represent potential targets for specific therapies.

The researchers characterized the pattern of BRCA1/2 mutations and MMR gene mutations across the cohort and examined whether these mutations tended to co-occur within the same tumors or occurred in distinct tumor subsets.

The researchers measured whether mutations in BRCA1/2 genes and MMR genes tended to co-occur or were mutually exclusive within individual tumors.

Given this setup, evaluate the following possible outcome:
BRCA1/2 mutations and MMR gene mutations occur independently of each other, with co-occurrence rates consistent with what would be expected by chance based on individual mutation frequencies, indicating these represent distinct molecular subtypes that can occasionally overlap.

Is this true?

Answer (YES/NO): NO